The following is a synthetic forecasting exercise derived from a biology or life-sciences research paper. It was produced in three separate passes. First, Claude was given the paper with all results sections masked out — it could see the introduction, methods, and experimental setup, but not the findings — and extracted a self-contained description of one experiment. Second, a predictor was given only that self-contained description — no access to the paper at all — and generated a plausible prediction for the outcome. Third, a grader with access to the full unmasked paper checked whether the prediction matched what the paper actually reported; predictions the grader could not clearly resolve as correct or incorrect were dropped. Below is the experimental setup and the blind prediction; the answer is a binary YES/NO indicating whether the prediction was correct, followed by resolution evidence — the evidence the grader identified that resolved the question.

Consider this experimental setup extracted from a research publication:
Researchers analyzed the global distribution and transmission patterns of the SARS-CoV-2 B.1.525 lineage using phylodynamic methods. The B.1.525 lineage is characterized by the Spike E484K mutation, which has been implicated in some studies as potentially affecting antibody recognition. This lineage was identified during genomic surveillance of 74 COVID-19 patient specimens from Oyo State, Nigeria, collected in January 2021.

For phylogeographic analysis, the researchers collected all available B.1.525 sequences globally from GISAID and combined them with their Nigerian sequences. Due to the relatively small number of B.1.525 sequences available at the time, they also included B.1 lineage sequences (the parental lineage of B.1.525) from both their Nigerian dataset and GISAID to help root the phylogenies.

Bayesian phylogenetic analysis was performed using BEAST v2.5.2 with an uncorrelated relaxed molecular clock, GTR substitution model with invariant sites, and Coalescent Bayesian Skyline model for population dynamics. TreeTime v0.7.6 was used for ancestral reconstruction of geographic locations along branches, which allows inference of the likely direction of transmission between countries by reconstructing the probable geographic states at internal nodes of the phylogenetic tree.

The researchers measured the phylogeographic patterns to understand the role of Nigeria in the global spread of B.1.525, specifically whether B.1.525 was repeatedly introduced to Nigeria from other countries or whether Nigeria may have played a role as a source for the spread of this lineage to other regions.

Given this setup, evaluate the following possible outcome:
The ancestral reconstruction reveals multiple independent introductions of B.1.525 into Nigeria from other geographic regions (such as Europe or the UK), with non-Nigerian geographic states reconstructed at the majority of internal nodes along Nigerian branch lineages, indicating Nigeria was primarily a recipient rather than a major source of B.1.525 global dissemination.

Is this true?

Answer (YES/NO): NO